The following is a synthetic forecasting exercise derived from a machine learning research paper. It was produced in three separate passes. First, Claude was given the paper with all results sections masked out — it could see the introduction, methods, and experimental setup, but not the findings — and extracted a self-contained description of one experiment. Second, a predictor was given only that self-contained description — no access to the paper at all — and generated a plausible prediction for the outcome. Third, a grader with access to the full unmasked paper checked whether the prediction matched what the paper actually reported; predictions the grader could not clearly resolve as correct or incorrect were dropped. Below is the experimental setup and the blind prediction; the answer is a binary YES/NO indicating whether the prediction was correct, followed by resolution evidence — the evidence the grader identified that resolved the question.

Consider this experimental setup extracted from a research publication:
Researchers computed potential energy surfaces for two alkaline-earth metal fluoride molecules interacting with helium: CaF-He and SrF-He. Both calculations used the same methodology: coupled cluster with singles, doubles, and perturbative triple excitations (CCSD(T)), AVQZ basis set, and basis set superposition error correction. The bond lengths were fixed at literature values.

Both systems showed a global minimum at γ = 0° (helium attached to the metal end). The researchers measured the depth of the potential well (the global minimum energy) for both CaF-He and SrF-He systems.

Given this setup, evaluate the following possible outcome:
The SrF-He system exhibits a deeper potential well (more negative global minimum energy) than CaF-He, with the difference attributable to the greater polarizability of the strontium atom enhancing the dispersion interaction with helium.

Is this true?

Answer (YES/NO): NO